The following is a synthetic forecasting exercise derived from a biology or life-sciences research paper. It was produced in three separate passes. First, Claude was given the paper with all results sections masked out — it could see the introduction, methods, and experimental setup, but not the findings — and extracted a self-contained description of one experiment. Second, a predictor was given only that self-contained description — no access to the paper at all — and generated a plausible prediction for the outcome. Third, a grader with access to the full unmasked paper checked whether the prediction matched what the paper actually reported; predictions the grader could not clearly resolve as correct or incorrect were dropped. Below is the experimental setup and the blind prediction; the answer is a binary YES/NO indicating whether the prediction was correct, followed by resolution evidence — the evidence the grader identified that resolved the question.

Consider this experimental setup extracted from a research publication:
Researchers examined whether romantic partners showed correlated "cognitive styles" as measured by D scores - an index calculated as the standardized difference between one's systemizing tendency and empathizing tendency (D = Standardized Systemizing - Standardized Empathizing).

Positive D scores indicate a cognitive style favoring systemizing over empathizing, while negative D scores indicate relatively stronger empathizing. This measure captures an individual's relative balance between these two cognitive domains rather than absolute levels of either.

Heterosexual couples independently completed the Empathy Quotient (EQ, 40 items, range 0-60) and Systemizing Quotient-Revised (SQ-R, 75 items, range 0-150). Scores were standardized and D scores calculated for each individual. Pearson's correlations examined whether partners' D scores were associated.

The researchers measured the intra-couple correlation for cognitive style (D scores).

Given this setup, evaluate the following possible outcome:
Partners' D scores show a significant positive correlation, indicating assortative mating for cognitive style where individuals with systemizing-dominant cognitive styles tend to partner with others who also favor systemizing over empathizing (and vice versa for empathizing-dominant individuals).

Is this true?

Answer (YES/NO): NO